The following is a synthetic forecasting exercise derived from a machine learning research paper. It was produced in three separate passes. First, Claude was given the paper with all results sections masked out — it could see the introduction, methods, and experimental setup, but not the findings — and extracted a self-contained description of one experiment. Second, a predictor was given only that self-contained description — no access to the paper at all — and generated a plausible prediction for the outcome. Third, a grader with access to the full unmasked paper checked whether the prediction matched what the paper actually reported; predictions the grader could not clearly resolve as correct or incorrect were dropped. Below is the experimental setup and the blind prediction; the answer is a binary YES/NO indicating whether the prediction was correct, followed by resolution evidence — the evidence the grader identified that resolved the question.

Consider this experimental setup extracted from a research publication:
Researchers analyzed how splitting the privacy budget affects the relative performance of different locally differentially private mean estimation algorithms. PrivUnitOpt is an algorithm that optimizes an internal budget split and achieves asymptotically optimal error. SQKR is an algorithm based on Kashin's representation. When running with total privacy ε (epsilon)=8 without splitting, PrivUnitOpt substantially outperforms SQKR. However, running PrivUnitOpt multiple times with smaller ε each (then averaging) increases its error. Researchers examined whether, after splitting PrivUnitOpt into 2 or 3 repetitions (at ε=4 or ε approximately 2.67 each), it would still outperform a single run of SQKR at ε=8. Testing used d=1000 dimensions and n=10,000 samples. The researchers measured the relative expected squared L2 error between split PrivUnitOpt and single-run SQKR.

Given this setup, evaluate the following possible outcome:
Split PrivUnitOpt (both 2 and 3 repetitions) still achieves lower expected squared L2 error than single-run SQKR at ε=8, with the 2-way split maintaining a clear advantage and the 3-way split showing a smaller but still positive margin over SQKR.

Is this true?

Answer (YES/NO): YES